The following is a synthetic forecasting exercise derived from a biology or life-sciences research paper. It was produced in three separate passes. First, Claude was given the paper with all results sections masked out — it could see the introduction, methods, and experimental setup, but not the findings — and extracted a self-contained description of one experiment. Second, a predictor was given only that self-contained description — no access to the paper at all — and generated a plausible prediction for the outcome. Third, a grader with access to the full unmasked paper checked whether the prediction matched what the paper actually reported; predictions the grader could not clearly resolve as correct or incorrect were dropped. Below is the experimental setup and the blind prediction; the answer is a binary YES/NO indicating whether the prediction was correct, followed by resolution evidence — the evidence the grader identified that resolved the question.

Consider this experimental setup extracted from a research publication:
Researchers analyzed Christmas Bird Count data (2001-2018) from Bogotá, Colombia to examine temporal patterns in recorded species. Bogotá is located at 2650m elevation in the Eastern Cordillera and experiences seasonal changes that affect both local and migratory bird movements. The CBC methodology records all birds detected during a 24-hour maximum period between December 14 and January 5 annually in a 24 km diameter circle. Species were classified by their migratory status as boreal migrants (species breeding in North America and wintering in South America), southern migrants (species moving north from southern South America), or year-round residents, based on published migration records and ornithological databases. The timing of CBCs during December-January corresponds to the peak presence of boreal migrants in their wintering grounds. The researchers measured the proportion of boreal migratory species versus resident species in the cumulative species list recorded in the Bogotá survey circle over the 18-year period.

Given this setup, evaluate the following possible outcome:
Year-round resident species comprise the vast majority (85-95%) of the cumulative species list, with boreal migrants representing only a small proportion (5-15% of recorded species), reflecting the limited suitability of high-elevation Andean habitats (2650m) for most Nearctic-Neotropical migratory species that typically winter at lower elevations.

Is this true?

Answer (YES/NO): NO